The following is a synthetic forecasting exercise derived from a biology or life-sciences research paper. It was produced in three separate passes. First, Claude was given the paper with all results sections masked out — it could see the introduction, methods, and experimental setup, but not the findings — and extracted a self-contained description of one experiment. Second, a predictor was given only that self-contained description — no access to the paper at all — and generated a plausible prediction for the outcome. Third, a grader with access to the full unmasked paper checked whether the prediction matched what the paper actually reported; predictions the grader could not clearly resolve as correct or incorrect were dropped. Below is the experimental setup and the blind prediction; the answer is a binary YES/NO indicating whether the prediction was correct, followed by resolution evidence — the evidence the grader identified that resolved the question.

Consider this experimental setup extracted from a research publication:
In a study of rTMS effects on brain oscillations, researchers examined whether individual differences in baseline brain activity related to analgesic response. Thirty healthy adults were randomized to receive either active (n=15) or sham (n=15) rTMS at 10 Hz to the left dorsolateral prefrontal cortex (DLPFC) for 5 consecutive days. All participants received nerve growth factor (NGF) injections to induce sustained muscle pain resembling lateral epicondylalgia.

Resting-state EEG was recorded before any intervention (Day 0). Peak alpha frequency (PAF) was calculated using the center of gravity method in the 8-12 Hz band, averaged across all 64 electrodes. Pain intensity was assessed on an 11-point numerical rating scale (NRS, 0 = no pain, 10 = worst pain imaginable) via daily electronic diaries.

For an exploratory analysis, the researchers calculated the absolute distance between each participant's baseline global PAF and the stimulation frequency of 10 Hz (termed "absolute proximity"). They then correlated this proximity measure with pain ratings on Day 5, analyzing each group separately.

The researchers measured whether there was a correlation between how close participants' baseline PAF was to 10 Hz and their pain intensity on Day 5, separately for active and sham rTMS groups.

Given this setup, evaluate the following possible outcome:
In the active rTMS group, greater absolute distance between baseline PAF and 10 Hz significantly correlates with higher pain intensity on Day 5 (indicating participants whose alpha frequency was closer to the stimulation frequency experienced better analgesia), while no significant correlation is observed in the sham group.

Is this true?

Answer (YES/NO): YES